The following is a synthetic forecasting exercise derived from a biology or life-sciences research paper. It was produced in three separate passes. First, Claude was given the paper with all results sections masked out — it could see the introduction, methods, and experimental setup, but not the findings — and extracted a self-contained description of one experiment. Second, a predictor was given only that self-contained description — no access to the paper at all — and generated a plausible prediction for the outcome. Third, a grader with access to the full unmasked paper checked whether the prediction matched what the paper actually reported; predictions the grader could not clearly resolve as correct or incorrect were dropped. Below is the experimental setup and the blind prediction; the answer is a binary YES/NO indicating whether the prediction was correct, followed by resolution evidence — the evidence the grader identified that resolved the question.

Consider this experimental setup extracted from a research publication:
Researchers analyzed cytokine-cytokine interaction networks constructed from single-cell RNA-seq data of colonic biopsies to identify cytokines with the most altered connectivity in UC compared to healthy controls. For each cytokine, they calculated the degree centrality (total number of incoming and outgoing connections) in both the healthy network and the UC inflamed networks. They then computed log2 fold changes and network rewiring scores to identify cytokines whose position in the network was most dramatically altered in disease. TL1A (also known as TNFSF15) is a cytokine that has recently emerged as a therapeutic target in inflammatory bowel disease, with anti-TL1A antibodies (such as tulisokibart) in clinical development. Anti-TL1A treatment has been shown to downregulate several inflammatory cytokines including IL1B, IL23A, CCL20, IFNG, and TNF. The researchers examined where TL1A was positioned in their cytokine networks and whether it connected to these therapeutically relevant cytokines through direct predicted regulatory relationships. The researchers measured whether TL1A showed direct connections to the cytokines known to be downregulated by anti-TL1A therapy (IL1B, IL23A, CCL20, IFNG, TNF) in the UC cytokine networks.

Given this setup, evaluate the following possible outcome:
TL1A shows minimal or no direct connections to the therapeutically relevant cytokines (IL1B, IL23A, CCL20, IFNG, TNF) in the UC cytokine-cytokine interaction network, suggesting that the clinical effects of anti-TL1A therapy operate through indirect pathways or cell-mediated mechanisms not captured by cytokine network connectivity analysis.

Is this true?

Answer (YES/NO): NO